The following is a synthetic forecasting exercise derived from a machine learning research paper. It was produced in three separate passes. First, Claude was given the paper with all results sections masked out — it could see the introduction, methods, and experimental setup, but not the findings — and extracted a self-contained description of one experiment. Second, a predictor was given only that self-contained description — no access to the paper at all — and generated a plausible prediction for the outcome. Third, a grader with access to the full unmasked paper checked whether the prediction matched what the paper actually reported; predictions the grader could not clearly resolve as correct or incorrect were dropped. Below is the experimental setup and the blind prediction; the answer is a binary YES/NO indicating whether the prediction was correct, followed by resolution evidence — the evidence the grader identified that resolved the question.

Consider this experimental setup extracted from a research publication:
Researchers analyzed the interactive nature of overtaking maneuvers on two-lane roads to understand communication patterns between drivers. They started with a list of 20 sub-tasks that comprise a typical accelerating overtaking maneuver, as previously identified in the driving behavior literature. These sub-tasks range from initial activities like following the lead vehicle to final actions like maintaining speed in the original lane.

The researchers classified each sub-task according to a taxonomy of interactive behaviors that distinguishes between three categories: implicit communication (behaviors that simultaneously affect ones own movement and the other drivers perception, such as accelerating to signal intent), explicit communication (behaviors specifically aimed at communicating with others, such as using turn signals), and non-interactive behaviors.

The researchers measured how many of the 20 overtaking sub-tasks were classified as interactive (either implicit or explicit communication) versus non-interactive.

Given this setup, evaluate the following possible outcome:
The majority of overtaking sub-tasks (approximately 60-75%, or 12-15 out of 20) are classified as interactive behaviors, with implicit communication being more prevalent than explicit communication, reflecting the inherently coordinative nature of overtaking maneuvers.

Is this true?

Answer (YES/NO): NO